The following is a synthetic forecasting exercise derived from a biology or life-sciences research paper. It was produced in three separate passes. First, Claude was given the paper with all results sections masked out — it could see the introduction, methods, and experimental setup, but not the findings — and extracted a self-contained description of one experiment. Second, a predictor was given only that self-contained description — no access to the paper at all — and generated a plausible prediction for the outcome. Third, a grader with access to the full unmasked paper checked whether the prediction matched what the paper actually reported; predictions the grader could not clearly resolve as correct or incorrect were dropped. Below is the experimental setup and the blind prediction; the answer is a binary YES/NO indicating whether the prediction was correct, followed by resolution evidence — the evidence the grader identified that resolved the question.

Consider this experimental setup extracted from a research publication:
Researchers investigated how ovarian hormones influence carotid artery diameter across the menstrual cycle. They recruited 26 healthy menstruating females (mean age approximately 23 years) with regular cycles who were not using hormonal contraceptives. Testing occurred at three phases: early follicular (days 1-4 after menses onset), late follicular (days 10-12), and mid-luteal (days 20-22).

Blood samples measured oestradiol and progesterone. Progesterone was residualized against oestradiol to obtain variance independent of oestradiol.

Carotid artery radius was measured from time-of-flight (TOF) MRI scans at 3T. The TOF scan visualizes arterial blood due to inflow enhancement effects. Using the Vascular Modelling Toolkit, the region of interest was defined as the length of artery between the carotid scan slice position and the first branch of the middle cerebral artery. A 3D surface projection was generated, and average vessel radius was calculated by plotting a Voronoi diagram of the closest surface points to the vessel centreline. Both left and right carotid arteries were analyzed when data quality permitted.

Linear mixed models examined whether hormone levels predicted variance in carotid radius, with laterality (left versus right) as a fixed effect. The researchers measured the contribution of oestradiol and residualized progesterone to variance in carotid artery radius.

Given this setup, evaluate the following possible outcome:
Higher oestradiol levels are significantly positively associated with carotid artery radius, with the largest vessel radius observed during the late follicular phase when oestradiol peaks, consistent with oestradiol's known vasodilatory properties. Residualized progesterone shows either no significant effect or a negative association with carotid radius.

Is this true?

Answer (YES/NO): NO